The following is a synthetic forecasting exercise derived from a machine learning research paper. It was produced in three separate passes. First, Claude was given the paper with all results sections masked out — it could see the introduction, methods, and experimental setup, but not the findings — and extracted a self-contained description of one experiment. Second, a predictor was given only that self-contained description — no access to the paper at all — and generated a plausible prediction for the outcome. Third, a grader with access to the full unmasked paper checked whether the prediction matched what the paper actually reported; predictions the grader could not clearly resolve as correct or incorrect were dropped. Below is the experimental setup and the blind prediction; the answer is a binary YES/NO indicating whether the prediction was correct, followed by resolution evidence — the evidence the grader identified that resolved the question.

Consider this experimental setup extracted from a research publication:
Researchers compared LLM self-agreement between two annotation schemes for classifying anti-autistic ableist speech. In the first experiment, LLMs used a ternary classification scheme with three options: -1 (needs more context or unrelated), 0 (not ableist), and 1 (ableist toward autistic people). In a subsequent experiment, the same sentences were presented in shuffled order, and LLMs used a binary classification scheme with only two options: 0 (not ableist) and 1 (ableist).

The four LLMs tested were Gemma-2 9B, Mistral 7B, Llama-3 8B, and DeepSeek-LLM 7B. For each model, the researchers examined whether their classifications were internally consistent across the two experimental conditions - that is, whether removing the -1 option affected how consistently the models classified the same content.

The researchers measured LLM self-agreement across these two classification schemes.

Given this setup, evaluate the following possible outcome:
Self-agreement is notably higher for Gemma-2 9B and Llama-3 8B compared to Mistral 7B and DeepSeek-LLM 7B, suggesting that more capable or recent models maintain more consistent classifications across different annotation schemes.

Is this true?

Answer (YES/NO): NO